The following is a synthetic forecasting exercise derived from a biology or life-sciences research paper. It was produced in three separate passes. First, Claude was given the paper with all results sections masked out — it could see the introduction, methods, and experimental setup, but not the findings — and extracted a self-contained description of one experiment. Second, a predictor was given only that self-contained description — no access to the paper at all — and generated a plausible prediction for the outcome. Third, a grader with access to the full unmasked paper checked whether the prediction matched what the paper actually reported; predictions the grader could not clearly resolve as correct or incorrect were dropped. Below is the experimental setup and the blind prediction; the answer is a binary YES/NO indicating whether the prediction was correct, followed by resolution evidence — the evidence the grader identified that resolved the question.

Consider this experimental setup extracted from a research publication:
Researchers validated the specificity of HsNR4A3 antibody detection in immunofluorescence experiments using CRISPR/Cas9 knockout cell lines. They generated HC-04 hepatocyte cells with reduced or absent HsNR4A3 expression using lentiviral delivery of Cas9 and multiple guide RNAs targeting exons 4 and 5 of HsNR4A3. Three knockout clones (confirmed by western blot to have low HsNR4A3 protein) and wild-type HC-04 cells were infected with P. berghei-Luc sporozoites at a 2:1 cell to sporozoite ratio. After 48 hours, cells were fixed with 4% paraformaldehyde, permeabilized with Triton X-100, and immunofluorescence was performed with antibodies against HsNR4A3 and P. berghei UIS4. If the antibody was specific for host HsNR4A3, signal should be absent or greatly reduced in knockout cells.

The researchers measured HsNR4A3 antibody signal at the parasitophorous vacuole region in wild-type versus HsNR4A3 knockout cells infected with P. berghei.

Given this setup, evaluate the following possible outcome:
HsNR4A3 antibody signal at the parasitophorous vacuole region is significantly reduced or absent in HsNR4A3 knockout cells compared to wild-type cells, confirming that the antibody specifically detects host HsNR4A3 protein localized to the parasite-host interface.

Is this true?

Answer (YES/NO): YES